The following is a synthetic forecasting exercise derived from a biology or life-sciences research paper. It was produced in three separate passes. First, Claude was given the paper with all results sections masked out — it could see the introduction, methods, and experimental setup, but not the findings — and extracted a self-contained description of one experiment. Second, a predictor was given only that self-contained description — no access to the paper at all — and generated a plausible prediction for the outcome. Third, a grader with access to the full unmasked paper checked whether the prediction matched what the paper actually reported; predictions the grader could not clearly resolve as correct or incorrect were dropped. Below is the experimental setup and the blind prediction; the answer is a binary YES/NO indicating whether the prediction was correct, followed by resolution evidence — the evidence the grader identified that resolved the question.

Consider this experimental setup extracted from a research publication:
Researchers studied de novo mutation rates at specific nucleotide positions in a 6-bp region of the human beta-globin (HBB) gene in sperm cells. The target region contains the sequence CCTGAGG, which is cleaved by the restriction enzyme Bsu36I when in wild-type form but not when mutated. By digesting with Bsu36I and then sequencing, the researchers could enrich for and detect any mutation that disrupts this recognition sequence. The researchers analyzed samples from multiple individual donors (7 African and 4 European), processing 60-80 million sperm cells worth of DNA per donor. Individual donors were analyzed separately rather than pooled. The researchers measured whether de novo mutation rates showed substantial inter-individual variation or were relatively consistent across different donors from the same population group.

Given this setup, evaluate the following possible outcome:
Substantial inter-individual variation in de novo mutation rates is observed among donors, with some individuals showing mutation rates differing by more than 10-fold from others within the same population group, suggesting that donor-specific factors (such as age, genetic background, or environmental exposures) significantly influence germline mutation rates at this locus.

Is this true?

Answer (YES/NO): YES